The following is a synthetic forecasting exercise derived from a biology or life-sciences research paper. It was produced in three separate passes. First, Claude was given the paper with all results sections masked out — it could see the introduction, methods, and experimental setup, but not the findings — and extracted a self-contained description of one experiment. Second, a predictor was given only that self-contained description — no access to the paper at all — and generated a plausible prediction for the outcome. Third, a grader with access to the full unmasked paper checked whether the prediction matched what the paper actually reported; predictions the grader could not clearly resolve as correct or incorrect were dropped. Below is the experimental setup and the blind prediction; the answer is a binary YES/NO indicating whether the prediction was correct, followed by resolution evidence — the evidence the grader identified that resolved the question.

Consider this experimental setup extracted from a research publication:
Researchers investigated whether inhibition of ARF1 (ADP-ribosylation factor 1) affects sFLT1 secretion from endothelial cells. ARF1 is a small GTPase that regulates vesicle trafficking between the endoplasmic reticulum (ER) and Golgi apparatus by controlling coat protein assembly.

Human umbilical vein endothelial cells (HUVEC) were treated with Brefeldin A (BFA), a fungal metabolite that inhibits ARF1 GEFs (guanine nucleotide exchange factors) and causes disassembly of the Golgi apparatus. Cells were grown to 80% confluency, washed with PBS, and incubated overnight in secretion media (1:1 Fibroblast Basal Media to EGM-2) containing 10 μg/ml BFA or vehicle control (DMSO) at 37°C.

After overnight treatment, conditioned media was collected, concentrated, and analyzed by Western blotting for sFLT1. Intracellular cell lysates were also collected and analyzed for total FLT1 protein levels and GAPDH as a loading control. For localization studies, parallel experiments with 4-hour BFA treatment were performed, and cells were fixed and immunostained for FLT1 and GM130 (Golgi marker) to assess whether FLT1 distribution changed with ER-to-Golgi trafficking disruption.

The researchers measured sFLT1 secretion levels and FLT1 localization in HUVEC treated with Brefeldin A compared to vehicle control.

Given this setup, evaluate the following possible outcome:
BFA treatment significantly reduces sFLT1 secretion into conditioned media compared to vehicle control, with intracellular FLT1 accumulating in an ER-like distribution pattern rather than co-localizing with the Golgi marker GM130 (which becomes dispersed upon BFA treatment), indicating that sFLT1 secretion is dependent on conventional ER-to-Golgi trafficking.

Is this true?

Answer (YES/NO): YES